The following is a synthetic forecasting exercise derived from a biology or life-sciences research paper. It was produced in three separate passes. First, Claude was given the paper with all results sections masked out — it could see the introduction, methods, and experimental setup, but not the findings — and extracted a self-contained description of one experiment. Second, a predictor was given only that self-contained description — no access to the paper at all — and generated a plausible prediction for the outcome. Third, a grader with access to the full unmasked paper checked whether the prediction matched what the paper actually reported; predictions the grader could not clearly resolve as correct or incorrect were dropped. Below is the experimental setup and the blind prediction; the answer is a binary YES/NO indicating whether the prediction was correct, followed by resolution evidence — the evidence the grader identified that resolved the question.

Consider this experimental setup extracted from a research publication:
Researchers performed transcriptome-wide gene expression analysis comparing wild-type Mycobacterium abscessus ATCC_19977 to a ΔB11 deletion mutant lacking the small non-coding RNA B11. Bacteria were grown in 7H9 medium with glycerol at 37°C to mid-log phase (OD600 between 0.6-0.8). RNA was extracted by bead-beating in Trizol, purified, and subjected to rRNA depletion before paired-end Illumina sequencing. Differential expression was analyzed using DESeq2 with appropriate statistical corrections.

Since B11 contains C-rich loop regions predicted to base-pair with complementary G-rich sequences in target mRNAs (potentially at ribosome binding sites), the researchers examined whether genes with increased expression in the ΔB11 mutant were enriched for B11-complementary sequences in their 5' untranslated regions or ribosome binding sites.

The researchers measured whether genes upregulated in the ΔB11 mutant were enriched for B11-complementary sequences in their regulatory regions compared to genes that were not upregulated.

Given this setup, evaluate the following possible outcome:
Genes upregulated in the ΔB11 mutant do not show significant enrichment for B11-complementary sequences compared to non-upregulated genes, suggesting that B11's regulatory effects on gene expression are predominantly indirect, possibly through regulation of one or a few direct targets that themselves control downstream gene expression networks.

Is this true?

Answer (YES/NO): NO